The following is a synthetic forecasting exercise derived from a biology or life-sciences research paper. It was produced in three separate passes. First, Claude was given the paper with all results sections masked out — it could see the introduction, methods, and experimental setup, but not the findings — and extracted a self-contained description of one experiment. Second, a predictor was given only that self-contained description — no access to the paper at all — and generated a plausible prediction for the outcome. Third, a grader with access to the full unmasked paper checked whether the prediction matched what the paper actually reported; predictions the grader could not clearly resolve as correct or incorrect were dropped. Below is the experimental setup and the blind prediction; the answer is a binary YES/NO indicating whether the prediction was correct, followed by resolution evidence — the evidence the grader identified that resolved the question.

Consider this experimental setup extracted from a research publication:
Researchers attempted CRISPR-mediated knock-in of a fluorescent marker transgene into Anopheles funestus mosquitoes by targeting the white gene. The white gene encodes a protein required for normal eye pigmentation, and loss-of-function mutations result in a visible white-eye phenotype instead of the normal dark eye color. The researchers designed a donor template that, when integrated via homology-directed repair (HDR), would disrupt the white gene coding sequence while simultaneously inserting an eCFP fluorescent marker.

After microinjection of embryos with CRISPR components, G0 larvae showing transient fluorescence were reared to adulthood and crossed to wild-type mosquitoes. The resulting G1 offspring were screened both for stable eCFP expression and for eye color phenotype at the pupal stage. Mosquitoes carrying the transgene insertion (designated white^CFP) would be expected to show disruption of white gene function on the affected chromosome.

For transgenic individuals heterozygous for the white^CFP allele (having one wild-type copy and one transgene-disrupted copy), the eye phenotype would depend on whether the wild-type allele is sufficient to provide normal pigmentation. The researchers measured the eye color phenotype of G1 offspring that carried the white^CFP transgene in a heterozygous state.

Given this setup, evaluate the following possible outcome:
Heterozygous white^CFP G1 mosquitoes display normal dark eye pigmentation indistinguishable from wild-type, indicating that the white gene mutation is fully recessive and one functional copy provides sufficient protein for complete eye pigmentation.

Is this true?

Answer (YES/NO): YES